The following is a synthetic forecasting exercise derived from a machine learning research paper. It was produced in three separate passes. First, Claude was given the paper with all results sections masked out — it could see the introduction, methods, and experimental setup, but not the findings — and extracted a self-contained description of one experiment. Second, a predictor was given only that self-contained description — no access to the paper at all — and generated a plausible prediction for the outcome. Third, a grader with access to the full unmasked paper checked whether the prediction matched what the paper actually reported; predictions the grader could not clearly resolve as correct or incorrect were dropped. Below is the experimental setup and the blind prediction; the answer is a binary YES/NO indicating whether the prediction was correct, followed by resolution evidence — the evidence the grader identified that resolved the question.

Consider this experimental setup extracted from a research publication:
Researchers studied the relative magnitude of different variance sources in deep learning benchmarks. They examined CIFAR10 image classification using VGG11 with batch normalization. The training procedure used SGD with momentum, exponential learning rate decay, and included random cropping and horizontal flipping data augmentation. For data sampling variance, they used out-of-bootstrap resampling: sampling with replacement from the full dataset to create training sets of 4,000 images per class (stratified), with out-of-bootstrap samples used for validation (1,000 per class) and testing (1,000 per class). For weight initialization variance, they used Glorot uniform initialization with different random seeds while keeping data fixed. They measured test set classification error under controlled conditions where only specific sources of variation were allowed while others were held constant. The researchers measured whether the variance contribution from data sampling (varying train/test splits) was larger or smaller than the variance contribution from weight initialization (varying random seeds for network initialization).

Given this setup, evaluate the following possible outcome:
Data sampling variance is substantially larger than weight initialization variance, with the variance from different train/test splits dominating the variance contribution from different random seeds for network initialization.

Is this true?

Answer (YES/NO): YES